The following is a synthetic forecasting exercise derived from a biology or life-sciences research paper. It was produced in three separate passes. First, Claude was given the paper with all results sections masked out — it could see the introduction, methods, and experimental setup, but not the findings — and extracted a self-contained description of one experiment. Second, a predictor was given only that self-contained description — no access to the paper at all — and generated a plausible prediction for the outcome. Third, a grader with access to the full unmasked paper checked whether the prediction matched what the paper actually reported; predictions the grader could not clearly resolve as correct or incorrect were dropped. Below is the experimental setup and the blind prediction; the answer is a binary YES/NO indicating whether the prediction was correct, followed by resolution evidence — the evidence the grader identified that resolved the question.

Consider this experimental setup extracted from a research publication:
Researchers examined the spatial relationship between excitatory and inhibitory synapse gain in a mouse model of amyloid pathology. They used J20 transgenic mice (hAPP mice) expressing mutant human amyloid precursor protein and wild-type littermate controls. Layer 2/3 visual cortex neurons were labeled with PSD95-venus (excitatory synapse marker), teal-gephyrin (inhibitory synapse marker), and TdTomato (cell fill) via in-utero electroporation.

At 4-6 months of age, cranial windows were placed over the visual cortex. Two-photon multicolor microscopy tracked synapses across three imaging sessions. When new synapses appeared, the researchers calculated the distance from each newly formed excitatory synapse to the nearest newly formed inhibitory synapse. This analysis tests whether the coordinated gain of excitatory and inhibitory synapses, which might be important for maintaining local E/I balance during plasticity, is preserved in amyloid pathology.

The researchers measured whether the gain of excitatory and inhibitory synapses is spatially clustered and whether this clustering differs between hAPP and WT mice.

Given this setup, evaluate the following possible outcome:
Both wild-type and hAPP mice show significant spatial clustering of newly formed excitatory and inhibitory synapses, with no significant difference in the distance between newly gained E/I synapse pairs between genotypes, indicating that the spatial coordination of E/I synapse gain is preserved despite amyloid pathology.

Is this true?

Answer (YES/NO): YES